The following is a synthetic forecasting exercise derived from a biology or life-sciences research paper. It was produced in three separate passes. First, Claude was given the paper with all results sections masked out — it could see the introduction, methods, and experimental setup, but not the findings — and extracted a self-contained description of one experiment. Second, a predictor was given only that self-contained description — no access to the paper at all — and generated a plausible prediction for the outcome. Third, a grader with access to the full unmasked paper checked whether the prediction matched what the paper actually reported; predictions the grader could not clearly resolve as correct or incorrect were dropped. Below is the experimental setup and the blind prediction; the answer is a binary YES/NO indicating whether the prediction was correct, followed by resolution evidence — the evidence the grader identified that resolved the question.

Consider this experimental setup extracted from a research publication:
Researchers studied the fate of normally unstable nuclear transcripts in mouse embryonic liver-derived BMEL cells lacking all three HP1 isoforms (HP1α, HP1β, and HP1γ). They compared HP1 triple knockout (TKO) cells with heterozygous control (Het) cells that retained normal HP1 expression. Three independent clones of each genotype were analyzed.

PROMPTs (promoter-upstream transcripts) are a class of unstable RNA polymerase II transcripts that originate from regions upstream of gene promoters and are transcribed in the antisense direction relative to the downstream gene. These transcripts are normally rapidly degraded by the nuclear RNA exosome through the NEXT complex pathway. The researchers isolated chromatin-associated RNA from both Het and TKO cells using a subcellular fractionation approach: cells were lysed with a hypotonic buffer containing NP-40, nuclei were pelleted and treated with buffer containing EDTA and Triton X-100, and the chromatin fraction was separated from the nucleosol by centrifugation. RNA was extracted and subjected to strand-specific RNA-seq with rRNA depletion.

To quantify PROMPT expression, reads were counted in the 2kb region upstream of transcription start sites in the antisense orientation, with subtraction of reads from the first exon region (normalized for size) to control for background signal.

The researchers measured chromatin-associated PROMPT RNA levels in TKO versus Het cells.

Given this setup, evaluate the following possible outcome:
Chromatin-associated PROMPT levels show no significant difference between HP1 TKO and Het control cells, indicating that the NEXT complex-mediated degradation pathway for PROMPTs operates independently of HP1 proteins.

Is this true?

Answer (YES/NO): NO